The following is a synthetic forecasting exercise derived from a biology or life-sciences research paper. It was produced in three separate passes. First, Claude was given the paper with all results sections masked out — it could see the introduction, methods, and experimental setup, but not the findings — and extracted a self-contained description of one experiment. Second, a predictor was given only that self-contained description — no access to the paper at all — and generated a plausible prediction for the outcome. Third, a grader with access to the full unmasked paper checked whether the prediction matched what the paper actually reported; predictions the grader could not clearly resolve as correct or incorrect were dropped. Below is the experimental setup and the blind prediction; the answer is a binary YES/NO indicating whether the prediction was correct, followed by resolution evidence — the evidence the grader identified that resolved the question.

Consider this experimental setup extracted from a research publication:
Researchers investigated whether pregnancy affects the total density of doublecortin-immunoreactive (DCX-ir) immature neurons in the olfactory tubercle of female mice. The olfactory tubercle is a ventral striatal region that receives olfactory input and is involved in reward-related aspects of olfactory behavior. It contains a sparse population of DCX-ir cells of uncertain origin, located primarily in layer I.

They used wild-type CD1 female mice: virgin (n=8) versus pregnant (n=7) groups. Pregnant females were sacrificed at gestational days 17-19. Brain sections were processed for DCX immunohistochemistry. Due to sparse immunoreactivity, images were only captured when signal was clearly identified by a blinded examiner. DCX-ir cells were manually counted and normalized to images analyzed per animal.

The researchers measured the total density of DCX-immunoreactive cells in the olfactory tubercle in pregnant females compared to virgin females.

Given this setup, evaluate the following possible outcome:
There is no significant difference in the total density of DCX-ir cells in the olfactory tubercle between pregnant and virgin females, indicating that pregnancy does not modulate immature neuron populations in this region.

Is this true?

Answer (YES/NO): YES